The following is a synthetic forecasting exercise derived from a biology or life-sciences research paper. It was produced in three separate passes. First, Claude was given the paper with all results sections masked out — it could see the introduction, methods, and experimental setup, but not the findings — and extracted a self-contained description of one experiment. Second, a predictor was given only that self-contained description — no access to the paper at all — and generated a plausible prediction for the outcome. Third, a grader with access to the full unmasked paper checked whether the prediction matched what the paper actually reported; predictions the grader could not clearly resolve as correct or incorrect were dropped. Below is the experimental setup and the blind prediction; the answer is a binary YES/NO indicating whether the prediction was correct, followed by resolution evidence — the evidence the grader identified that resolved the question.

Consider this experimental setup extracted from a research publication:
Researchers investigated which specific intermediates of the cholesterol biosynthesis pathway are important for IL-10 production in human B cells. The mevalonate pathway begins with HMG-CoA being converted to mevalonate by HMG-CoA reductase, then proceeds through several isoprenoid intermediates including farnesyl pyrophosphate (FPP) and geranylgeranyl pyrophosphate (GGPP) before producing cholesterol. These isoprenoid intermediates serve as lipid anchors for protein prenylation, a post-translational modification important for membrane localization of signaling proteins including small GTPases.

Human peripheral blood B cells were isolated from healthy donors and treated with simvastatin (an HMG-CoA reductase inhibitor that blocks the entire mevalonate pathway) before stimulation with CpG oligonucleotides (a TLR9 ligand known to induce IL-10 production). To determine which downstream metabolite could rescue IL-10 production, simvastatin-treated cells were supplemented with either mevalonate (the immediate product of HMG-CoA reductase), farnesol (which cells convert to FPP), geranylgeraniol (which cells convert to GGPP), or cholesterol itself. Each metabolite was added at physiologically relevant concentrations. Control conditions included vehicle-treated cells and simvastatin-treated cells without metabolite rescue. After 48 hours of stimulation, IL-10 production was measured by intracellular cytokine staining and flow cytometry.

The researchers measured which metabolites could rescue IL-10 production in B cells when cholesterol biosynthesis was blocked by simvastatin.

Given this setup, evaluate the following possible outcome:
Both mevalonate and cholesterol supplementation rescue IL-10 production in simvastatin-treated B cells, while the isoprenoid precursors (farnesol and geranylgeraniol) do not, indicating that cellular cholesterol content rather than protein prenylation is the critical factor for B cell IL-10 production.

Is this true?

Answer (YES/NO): NO